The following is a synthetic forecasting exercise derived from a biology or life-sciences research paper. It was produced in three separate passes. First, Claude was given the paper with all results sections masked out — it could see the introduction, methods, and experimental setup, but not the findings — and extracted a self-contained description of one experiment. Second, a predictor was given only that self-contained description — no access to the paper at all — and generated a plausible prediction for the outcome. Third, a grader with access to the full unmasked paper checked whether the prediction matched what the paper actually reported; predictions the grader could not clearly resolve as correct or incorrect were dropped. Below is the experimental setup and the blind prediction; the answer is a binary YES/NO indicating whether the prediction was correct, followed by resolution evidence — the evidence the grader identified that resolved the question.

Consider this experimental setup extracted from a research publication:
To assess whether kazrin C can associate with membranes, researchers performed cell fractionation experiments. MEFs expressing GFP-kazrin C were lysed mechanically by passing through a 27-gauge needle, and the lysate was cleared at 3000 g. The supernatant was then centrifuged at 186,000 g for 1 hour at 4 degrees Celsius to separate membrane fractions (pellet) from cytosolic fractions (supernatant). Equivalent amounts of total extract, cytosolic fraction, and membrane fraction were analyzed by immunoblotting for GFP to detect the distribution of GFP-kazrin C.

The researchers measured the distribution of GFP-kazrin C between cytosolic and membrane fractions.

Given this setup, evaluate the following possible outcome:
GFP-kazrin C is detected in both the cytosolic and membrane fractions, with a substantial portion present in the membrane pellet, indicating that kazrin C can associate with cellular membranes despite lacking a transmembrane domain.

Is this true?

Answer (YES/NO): YES